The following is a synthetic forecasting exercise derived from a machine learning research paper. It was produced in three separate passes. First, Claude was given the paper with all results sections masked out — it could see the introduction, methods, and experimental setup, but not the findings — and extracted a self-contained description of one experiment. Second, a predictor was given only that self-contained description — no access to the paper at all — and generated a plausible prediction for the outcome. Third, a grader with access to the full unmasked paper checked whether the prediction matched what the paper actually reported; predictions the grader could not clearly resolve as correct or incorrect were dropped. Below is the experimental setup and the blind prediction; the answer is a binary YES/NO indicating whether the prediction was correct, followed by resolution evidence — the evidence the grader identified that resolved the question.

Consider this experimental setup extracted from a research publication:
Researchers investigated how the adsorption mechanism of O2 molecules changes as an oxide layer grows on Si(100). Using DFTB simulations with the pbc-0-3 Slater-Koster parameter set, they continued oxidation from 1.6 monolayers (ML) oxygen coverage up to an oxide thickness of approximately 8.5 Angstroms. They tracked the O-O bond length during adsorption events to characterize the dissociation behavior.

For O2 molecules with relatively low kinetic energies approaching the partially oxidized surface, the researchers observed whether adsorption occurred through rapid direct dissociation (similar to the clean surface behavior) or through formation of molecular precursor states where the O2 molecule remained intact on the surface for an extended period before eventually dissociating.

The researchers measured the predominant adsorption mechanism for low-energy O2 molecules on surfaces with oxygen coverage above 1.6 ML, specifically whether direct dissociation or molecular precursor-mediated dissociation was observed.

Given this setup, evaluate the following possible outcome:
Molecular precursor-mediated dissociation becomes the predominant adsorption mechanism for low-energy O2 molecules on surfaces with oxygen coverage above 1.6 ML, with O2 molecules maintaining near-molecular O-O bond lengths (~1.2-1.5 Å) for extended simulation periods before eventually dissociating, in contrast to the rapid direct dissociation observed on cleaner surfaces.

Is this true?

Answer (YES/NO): YES